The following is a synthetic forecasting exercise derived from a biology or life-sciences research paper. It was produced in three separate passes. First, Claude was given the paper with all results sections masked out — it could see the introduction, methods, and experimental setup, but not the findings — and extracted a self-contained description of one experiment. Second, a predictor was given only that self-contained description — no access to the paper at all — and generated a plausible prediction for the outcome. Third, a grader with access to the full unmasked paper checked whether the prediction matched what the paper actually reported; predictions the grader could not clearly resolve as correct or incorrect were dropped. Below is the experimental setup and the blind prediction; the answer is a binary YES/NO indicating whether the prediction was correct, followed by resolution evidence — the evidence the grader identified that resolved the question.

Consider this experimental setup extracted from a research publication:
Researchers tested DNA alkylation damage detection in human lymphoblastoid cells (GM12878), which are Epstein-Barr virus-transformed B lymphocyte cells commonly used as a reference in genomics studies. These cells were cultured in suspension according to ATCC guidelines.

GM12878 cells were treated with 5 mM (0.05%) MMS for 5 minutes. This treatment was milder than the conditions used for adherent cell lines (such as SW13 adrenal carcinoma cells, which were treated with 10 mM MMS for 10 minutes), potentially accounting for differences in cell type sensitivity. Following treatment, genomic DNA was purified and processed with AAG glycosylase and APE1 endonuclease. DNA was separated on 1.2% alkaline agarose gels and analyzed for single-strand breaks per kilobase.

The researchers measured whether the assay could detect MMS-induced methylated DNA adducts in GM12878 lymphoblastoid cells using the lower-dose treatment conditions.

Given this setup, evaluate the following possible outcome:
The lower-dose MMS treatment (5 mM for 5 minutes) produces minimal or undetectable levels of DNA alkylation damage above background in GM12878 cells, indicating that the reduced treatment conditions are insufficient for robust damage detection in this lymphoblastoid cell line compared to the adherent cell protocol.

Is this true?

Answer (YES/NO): NO